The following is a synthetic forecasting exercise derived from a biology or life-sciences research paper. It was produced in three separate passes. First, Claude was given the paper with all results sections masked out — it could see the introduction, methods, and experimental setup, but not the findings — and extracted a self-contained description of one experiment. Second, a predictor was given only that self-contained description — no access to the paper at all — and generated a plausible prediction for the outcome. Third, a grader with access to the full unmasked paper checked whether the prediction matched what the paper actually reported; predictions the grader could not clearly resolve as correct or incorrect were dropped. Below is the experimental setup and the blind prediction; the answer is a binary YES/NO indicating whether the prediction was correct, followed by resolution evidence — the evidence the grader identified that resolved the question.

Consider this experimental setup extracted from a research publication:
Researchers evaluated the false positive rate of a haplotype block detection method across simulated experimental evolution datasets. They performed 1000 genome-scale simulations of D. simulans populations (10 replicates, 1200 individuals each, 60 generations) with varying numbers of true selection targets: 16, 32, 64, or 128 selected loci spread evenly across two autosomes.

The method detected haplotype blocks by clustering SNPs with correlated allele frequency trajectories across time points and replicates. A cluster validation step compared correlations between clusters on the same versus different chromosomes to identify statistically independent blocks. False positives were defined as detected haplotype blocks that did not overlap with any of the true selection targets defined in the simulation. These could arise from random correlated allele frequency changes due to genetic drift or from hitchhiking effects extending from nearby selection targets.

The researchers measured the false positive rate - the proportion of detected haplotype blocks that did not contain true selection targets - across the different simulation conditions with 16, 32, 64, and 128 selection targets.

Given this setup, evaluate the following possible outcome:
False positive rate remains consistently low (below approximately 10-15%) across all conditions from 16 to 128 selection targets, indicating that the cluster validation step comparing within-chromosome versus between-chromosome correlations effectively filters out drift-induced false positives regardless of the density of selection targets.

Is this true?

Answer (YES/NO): YES